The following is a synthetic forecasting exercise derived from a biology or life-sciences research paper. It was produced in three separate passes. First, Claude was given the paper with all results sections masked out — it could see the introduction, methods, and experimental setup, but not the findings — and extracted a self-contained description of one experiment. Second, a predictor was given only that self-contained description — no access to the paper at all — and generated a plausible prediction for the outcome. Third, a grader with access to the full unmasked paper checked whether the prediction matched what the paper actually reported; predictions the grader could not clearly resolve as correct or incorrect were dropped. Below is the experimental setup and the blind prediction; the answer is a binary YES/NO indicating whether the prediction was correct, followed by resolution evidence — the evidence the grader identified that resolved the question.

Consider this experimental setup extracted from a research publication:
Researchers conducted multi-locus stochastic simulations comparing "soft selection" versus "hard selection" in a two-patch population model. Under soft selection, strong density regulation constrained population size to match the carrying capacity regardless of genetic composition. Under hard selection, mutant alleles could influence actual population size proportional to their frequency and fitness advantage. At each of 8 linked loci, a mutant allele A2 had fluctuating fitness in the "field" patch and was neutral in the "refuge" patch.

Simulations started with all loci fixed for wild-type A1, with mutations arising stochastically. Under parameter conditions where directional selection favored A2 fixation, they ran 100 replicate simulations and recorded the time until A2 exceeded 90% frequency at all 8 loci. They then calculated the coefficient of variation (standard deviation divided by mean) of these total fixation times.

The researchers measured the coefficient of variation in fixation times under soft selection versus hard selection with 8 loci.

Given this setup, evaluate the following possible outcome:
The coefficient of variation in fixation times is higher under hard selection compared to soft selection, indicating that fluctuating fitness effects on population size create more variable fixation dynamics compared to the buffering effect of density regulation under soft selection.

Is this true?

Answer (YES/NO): NO